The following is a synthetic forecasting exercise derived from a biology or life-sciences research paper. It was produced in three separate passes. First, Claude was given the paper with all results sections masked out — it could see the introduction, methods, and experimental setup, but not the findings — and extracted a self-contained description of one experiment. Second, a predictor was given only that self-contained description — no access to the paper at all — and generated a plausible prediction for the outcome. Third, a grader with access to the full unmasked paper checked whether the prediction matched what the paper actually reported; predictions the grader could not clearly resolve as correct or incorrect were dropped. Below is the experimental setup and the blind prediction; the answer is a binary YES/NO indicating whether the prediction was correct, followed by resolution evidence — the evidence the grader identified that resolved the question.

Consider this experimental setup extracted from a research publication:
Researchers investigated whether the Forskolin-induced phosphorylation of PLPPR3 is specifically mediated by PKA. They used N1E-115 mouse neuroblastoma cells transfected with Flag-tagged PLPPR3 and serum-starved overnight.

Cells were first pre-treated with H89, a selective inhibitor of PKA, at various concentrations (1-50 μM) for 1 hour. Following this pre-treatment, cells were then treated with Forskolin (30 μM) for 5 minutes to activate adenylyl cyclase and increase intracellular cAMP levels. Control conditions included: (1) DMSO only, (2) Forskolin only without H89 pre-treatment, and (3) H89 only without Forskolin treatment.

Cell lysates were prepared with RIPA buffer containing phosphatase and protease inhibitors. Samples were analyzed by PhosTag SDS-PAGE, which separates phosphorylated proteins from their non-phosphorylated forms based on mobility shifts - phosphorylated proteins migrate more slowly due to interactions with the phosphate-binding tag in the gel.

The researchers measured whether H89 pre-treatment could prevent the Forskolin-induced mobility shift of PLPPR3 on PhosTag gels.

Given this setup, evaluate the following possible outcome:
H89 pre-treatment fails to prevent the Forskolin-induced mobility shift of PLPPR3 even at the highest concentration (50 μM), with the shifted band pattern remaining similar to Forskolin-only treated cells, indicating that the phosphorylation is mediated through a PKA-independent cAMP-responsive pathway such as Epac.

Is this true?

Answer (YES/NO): NO